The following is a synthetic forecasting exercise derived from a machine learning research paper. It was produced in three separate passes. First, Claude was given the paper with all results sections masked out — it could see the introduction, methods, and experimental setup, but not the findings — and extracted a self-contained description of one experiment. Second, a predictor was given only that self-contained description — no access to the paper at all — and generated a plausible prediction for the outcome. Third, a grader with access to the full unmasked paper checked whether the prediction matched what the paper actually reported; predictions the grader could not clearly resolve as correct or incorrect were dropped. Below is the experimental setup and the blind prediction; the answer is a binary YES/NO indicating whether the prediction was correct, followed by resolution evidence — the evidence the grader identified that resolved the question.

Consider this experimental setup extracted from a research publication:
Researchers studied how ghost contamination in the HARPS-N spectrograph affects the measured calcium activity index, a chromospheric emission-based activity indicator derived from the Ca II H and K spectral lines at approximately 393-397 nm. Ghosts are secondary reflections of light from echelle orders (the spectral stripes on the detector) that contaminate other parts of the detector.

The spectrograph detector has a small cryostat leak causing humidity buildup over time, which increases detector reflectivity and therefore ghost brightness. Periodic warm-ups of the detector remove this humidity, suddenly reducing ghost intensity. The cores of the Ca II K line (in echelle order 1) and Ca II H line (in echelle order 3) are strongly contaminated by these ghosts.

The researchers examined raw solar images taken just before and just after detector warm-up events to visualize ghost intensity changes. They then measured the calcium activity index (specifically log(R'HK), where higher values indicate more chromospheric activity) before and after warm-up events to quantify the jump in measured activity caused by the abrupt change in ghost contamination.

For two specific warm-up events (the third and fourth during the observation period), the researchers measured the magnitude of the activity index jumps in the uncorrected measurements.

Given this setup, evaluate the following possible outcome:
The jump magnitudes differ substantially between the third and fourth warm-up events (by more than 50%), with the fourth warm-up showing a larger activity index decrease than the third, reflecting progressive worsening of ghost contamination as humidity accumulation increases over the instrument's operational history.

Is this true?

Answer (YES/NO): YES